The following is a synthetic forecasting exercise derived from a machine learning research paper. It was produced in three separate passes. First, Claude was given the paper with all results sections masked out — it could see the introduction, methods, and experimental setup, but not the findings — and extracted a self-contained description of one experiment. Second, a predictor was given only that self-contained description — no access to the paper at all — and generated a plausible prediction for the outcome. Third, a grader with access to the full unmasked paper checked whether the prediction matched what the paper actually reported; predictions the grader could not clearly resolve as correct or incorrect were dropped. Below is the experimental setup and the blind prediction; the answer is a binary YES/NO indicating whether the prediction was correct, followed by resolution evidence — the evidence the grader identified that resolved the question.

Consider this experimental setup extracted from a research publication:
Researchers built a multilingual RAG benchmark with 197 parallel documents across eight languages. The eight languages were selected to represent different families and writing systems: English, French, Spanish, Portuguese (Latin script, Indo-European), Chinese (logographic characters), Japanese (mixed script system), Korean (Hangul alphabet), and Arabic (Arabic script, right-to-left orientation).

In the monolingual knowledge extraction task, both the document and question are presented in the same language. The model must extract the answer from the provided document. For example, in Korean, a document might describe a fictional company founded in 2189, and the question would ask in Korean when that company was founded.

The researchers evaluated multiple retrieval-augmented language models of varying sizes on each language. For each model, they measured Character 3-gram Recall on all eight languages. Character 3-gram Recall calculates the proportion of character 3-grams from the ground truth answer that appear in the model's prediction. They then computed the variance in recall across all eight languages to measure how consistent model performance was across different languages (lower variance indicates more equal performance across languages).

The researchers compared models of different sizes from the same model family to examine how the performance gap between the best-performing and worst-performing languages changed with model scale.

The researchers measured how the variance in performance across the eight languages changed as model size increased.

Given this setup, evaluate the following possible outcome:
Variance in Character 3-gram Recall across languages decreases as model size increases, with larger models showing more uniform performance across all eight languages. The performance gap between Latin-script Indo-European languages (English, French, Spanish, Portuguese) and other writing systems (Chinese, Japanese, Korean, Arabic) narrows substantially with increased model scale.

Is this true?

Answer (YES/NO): NO